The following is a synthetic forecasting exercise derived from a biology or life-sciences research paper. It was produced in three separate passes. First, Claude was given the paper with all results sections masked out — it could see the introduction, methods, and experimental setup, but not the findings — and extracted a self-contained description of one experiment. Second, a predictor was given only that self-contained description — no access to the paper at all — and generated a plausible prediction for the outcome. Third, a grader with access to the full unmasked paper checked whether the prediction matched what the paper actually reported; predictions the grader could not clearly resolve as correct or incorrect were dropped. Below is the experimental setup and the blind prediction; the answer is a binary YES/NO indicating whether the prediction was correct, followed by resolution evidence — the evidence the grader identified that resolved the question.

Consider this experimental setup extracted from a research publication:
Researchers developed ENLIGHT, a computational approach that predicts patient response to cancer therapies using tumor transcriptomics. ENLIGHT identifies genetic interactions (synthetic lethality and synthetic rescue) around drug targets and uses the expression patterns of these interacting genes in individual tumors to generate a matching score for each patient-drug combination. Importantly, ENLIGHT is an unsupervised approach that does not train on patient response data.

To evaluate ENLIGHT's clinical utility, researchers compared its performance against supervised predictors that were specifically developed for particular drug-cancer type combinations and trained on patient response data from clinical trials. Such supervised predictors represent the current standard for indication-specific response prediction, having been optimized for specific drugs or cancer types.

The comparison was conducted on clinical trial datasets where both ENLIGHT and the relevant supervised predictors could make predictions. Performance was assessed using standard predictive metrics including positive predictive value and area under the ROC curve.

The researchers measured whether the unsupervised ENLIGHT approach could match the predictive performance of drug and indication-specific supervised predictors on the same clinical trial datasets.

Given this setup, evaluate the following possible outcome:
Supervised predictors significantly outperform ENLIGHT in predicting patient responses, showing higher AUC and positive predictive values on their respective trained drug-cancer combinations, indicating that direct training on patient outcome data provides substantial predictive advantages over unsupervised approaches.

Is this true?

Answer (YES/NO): NO